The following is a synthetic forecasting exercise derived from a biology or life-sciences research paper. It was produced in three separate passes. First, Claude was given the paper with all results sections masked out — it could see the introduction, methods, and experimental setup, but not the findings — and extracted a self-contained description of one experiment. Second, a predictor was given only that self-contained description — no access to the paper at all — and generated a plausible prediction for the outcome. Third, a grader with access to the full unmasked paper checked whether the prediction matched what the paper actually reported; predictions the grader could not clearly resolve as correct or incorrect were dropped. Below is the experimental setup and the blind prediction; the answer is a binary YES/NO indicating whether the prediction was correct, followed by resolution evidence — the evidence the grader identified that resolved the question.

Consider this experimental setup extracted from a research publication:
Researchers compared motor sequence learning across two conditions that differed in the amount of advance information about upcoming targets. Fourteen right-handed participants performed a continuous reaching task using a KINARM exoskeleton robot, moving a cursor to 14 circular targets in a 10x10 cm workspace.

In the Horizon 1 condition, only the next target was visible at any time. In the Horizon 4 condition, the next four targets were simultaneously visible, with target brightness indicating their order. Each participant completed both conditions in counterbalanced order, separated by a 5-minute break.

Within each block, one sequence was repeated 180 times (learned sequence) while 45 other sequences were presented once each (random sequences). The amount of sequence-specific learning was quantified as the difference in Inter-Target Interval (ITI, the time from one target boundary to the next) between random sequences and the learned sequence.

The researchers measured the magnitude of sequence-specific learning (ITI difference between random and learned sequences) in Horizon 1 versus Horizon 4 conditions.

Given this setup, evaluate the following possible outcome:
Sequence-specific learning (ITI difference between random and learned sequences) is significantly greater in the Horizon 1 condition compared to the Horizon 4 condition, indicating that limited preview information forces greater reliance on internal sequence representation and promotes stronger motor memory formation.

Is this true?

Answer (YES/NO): NO